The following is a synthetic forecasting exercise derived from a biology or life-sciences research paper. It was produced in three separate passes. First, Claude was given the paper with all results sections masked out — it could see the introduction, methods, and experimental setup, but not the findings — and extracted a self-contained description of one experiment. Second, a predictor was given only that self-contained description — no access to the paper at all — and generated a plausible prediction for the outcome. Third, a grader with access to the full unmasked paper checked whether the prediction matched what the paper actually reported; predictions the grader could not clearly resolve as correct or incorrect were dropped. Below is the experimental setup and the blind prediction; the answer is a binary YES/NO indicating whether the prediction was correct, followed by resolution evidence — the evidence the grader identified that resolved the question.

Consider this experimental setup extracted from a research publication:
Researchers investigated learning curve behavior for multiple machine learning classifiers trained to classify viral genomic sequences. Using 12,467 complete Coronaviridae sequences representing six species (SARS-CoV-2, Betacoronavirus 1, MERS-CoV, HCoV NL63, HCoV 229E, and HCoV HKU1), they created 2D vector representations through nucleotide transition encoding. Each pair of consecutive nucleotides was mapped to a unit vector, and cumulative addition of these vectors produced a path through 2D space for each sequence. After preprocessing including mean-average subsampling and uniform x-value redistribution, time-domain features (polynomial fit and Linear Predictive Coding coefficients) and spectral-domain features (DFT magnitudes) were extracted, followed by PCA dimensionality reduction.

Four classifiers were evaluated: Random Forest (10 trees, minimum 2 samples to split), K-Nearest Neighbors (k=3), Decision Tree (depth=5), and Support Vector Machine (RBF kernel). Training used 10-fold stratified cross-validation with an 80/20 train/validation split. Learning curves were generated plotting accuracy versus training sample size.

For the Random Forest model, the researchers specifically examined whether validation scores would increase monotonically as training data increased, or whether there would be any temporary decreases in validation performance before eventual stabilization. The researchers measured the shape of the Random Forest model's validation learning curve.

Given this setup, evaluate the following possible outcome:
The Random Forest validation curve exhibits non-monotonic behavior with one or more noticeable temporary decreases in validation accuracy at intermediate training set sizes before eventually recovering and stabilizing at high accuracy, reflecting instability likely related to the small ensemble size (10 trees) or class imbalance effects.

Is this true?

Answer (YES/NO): NO